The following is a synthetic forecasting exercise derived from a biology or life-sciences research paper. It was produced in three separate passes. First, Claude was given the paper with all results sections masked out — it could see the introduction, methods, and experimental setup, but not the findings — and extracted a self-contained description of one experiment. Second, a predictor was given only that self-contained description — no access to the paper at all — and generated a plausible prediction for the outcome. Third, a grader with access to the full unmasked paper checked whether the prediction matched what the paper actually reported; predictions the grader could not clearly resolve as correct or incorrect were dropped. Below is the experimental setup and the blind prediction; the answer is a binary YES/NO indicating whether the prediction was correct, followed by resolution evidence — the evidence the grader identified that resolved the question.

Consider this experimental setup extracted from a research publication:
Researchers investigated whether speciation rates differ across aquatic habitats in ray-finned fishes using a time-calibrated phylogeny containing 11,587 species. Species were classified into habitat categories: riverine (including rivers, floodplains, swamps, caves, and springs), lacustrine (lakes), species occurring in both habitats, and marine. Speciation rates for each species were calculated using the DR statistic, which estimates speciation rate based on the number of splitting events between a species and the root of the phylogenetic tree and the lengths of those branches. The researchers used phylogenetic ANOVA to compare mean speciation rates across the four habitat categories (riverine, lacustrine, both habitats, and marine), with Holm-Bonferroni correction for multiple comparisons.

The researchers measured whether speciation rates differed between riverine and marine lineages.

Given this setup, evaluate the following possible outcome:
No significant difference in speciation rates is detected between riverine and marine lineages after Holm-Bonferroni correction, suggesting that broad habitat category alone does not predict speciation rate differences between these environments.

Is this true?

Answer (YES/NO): YES